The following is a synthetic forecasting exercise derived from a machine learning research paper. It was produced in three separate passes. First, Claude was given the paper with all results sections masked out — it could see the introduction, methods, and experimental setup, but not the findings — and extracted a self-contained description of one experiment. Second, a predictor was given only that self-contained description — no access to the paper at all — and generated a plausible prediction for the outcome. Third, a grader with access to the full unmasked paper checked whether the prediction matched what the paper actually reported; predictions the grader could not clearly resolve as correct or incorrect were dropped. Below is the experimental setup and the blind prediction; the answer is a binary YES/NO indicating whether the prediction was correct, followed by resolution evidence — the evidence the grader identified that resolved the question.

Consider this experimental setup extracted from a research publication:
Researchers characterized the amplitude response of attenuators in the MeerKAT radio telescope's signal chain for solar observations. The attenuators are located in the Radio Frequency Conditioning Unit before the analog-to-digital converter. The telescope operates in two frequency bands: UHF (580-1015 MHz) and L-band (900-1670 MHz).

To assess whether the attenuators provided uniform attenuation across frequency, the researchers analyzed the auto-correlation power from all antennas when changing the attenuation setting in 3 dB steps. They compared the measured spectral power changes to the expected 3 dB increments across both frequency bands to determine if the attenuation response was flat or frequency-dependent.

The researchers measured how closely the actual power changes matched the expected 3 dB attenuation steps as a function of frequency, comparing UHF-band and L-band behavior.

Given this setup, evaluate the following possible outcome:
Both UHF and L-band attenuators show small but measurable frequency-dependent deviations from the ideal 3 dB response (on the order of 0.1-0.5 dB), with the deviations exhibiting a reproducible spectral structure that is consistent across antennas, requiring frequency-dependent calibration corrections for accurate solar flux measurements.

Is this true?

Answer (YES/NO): NO